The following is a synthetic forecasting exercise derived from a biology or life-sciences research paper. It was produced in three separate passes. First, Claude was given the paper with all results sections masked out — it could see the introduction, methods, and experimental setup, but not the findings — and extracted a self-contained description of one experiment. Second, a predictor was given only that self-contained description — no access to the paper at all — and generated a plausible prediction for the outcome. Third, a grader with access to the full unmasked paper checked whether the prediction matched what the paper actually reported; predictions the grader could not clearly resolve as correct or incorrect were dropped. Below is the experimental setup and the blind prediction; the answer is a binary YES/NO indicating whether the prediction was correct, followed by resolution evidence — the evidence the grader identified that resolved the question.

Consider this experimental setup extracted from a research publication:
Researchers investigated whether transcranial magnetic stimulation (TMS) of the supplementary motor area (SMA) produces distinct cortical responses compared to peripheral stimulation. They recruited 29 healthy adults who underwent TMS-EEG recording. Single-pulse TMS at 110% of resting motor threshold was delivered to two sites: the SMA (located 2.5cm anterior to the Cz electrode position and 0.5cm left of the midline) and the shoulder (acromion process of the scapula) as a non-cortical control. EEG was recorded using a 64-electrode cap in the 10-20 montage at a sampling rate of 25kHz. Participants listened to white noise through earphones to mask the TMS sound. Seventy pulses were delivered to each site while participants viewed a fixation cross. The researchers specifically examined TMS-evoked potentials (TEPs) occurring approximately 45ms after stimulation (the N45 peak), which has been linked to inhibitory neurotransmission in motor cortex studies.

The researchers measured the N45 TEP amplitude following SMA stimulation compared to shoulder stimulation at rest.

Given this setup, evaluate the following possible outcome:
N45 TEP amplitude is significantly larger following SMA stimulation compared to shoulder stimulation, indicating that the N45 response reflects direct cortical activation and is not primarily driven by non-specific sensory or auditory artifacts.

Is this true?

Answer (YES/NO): YES